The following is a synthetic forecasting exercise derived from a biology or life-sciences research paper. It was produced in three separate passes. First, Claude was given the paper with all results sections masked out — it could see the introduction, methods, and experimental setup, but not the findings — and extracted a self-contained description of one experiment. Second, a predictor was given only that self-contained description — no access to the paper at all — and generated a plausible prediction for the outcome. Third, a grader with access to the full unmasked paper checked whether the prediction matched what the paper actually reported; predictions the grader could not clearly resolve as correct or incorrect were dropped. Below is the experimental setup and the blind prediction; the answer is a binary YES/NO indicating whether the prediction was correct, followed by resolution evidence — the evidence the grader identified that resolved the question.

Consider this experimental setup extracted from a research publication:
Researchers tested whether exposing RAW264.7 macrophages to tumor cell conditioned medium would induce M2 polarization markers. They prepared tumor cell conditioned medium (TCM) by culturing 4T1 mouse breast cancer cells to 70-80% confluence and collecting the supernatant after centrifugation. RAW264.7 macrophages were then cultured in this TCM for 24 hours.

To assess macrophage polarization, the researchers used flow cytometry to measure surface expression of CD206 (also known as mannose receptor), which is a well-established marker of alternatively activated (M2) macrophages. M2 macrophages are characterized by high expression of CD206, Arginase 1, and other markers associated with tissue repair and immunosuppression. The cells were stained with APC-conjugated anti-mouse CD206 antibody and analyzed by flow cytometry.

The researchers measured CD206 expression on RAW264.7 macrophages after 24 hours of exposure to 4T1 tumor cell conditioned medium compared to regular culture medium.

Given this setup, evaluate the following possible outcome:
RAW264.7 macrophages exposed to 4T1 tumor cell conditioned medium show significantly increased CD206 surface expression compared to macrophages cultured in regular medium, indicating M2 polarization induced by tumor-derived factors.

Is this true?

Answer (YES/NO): YES